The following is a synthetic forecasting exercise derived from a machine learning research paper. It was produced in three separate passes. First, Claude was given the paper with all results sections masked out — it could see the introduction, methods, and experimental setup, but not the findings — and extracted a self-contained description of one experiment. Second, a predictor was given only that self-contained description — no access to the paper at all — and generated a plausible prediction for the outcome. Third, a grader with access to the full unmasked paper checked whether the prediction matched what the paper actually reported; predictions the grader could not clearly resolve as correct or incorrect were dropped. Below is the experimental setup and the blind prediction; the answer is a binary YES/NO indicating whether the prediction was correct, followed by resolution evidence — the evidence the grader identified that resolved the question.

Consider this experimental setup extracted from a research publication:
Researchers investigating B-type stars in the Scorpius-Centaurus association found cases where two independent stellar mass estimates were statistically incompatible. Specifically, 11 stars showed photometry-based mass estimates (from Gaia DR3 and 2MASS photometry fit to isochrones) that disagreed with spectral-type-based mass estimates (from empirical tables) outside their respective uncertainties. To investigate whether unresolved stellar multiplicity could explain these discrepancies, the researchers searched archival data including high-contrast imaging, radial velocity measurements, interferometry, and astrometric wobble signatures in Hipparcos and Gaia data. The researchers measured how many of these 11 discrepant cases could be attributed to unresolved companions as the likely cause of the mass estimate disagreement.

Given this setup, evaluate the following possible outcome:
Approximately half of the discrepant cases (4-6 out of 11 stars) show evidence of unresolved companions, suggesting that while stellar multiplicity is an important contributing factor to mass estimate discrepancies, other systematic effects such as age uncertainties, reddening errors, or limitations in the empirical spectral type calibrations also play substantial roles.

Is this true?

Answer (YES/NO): NO